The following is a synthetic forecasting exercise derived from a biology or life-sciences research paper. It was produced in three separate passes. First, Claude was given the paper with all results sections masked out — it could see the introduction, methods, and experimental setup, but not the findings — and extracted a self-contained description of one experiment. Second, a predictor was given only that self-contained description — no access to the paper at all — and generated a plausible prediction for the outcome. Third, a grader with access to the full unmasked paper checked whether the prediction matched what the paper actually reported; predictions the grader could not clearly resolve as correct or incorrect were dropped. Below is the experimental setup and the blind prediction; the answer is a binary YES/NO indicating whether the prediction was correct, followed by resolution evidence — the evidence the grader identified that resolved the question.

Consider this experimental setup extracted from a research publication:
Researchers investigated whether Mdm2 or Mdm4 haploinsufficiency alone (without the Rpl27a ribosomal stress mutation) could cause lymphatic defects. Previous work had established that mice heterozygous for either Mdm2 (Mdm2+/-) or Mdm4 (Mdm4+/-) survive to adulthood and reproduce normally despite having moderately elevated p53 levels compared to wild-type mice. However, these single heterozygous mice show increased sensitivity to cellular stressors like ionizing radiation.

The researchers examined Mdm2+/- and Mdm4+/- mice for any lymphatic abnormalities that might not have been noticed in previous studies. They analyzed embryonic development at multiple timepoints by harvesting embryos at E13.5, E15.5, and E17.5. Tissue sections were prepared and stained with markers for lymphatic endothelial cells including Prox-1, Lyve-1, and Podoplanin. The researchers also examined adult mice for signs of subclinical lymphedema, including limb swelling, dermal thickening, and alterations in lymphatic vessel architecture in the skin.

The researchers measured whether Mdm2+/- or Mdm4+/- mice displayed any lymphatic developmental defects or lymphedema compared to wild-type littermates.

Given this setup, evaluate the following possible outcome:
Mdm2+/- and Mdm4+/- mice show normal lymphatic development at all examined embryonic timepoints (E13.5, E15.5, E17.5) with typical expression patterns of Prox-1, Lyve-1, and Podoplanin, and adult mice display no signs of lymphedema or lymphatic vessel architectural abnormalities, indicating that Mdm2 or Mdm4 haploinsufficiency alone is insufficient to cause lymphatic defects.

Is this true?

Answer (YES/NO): YES